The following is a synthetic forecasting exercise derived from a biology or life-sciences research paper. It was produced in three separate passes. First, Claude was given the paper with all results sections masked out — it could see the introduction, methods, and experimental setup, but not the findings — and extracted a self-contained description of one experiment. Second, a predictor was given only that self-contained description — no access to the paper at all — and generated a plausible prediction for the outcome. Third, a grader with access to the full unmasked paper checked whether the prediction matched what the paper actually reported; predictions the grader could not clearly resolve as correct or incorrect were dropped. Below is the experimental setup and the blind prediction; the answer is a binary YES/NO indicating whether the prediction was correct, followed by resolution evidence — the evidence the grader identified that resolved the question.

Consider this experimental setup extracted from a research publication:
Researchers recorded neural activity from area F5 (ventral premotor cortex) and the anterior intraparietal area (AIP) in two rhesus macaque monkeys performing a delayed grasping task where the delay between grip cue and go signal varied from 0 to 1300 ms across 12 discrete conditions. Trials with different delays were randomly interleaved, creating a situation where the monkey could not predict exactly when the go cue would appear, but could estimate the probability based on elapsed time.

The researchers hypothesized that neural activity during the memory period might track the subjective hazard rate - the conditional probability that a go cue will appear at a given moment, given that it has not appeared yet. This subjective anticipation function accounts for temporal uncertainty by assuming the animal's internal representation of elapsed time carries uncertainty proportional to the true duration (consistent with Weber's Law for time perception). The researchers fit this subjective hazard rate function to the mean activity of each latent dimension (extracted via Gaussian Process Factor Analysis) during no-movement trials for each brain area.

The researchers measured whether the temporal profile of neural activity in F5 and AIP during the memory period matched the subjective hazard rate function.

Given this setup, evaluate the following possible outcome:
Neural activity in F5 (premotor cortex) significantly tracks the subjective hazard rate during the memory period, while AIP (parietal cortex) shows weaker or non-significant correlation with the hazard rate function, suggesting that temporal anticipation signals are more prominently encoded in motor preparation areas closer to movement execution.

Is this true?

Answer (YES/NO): YES